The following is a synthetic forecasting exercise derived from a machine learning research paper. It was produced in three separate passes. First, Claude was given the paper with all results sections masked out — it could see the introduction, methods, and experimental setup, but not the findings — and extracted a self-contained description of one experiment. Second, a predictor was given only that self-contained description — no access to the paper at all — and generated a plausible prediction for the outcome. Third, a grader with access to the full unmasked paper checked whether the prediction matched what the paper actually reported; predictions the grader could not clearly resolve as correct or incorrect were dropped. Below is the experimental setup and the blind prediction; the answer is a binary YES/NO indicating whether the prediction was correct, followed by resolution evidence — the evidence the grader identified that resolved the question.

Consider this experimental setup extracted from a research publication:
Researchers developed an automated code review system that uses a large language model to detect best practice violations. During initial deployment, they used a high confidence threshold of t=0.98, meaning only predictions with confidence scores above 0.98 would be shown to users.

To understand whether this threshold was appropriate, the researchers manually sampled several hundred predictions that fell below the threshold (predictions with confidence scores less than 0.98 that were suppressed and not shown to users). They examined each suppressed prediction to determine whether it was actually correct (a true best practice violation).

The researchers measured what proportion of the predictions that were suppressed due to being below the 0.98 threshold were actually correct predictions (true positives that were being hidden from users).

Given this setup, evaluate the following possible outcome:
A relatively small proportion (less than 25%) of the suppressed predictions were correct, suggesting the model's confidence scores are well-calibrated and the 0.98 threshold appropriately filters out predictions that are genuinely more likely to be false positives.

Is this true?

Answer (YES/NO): NO